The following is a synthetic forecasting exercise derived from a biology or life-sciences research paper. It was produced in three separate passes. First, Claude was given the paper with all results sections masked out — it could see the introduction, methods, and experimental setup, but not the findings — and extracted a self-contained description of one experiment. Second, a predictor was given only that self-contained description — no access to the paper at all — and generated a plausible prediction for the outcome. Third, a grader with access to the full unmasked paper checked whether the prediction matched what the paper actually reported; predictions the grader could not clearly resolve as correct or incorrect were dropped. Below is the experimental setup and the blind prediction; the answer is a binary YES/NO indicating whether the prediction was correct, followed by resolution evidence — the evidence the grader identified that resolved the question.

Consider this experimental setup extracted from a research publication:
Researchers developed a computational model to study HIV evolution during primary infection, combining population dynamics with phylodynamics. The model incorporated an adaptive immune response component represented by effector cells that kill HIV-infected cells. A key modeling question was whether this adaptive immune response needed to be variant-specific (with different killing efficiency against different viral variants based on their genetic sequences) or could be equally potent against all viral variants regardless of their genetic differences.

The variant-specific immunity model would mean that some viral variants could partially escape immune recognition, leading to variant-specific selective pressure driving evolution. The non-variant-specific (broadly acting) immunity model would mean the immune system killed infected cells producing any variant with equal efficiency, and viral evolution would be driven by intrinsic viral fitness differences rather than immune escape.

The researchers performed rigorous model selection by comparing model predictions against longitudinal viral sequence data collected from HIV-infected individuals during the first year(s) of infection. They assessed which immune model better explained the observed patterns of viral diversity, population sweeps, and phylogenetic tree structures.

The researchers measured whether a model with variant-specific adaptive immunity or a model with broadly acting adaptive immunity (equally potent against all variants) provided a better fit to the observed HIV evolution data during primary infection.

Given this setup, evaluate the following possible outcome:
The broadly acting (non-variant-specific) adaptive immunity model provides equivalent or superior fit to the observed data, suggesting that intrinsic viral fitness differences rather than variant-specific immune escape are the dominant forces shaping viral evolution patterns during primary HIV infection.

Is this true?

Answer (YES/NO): YES